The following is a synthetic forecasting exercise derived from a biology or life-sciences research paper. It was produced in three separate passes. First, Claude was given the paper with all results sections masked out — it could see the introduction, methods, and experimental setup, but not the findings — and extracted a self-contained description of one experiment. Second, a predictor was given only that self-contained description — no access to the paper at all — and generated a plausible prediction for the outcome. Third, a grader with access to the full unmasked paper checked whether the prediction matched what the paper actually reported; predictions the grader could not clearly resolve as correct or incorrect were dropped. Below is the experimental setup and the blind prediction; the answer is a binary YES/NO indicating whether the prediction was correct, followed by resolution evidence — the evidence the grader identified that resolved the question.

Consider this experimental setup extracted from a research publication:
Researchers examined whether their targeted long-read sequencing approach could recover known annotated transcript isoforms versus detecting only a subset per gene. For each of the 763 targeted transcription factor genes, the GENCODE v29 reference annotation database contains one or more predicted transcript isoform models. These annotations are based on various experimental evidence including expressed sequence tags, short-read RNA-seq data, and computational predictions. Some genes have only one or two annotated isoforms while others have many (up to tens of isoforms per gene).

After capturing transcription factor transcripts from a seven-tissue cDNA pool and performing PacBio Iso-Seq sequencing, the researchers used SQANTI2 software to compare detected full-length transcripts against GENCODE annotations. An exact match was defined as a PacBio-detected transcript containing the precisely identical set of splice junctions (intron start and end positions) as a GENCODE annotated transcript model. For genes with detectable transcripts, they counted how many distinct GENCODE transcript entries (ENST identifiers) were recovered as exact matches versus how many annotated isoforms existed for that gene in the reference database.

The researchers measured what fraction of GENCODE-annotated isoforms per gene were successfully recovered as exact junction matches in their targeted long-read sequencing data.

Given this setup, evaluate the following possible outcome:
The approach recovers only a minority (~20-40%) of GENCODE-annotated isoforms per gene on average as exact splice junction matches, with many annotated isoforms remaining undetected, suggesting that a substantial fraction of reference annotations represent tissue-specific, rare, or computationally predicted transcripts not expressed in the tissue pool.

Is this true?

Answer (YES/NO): YES